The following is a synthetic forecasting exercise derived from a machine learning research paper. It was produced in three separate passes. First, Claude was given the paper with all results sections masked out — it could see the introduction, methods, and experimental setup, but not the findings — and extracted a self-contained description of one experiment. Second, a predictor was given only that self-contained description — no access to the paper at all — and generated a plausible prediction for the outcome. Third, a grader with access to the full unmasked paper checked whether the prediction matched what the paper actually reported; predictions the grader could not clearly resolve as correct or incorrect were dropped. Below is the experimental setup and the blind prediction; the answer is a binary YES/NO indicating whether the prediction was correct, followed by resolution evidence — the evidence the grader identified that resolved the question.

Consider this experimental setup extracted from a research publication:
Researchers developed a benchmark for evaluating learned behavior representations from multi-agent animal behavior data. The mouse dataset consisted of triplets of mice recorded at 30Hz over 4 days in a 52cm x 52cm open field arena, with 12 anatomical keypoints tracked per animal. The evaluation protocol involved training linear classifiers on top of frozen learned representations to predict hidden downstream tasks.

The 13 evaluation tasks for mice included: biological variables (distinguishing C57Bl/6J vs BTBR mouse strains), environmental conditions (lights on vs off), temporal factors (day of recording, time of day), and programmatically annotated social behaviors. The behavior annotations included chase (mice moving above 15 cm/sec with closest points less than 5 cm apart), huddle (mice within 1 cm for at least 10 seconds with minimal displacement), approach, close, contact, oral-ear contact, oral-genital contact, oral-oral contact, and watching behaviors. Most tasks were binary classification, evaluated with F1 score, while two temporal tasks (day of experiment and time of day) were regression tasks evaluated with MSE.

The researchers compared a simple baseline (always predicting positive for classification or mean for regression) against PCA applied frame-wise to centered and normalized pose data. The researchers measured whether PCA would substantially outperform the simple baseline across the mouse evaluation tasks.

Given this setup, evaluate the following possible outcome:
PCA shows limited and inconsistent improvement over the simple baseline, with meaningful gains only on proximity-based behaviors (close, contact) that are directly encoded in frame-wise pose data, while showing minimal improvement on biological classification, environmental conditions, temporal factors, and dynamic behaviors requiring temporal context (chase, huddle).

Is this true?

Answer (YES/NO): NO